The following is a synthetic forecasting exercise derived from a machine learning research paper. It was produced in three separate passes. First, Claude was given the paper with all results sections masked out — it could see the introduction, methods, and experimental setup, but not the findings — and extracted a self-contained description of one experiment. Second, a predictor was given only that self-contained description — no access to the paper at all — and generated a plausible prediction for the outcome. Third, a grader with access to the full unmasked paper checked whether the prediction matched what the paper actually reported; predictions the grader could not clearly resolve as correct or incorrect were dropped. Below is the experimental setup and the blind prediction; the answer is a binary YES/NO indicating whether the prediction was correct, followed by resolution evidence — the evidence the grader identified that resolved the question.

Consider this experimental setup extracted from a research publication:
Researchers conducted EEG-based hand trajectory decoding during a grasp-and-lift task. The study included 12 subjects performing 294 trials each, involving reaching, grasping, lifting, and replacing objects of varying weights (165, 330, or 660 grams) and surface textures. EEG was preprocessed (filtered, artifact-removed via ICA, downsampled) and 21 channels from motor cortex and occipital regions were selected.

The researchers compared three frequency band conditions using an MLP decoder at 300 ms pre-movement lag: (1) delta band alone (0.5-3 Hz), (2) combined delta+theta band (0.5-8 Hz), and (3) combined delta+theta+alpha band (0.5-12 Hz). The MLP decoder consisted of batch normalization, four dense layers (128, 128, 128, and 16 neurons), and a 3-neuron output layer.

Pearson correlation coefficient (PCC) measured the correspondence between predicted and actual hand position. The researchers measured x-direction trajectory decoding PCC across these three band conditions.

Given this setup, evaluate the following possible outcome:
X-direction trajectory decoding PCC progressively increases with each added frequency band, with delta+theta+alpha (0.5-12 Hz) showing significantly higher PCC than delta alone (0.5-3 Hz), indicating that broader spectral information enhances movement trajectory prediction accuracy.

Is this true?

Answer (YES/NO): NO